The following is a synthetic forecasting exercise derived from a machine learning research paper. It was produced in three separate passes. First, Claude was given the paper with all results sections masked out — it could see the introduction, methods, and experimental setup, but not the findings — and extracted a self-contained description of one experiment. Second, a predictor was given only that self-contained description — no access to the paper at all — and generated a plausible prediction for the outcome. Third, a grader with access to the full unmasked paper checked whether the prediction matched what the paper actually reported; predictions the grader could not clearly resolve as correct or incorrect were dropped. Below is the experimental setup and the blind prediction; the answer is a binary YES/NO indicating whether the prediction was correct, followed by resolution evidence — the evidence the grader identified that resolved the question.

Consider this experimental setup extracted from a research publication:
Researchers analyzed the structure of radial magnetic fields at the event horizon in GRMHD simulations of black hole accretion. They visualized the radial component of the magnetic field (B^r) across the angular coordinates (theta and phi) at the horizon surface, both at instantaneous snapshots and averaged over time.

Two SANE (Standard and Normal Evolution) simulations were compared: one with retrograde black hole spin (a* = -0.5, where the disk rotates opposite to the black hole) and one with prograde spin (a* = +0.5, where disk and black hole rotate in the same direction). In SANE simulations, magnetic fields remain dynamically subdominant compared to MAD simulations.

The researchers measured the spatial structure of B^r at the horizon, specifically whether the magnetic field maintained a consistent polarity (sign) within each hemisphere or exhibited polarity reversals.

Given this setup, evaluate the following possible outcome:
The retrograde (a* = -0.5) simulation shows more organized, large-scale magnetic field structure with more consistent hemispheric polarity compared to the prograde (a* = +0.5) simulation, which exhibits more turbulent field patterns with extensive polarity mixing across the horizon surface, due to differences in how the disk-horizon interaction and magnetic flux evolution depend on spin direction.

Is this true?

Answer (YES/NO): NO